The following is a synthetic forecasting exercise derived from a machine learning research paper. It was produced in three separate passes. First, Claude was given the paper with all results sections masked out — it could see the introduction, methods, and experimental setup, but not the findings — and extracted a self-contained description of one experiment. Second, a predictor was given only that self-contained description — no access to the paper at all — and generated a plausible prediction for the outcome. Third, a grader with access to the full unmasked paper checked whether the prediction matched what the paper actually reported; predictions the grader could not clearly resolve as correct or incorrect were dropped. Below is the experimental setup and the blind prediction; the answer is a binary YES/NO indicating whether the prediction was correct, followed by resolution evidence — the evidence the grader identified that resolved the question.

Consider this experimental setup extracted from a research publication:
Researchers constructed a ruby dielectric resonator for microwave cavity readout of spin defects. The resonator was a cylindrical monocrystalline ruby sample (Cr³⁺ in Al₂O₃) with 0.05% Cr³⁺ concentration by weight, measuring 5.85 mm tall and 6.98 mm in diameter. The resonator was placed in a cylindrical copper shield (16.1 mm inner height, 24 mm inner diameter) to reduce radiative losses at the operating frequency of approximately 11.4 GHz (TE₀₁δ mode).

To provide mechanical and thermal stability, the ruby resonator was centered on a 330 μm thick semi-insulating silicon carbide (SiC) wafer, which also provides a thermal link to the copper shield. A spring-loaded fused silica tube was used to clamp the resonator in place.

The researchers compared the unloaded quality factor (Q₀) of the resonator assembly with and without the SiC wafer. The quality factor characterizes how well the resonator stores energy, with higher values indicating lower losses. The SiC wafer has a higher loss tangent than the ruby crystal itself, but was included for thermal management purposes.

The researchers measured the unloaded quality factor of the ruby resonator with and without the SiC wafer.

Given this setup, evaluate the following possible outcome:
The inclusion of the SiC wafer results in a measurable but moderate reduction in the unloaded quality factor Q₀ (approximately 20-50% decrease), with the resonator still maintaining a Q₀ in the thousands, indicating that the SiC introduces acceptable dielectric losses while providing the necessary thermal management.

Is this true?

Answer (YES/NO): YES